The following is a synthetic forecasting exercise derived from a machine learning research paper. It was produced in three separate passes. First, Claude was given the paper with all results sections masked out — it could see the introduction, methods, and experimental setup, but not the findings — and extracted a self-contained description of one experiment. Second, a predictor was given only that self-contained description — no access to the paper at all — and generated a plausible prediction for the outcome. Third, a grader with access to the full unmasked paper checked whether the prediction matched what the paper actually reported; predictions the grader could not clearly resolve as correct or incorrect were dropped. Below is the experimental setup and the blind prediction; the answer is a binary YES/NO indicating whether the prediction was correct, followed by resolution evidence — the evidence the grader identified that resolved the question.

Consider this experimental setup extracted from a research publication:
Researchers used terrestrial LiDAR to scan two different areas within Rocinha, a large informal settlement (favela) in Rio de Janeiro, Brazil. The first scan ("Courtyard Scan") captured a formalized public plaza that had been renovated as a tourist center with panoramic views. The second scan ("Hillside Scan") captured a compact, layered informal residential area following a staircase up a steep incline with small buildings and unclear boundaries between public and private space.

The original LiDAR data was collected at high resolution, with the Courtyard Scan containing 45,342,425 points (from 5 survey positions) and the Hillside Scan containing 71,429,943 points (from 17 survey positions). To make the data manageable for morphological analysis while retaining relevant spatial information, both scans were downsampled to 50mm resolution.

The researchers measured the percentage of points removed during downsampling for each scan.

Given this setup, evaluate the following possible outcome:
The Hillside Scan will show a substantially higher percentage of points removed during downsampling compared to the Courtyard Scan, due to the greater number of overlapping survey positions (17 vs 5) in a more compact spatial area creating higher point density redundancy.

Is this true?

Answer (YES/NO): NO